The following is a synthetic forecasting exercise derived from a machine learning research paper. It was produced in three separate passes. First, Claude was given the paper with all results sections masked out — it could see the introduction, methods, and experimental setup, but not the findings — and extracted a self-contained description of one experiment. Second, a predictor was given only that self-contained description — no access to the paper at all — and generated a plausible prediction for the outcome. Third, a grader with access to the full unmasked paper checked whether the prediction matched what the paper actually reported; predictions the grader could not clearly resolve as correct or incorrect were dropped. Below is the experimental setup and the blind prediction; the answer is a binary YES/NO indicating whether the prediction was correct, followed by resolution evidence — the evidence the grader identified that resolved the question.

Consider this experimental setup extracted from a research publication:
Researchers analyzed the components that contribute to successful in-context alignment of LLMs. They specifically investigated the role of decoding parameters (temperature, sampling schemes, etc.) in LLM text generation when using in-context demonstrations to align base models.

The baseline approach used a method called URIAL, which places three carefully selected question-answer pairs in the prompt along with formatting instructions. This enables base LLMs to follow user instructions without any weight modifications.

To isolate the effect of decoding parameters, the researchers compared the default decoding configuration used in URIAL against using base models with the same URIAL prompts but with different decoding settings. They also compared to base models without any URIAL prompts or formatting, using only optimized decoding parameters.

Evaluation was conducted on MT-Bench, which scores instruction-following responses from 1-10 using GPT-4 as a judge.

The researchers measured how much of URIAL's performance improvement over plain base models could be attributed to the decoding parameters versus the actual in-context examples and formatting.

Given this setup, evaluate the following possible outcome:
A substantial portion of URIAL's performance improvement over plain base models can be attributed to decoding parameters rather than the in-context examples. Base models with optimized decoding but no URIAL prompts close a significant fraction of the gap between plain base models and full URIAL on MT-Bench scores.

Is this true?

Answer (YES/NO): YES